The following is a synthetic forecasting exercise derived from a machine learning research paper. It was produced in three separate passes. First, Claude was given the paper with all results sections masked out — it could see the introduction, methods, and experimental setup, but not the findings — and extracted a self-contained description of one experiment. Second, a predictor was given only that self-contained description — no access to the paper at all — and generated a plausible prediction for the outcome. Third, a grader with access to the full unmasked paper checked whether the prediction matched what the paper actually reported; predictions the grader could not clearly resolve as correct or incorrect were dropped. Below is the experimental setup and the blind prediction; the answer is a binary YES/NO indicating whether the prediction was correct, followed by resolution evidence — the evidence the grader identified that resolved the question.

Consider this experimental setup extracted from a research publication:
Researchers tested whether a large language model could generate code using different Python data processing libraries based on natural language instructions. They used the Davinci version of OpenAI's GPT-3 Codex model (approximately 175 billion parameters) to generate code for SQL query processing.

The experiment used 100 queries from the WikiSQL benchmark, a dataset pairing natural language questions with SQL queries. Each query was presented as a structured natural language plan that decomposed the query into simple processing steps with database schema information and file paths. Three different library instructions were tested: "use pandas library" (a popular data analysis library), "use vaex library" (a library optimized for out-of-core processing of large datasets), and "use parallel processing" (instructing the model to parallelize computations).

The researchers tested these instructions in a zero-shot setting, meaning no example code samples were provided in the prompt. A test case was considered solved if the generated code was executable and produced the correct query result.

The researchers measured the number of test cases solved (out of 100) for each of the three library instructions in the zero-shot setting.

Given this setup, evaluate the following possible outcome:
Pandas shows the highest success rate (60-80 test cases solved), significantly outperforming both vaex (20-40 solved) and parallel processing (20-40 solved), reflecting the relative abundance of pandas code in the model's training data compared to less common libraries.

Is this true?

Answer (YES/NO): NO